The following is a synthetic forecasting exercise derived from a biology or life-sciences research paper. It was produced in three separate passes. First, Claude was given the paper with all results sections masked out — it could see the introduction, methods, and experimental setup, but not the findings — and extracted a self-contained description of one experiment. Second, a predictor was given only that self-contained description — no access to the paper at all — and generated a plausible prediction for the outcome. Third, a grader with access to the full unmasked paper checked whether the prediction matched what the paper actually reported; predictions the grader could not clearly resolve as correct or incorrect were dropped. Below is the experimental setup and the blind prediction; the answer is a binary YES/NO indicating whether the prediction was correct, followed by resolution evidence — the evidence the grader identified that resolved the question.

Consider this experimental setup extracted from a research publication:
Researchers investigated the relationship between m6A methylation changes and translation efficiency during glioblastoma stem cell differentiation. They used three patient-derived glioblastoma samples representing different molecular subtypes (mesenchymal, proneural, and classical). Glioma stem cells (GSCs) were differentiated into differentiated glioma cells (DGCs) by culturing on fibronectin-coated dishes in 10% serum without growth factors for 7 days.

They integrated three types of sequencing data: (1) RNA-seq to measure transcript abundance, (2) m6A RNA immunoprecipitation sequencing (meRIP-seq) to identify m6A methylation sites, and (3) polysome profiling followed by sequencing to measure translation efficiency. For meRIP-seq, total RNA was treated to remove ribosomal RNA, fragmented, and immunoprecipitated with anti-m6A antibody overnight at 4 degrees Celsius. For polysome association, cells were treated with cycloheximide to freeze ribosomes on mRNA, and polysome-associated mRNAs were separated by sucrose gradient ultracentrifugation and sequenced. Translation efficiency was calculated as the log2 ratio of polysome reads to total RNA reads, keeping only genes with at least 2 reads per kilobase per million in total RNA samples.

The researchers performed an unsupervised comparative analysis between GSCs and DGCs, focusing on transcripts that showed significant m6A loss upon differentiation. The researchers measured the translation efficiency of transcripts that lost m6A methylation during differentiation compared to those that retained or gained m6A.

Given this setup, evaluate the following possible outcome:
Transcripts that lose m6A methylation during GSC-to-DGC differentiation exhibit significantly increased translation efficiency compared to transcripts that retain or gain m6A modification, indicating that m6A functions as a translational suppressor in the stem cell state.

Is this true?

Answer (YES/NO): YES